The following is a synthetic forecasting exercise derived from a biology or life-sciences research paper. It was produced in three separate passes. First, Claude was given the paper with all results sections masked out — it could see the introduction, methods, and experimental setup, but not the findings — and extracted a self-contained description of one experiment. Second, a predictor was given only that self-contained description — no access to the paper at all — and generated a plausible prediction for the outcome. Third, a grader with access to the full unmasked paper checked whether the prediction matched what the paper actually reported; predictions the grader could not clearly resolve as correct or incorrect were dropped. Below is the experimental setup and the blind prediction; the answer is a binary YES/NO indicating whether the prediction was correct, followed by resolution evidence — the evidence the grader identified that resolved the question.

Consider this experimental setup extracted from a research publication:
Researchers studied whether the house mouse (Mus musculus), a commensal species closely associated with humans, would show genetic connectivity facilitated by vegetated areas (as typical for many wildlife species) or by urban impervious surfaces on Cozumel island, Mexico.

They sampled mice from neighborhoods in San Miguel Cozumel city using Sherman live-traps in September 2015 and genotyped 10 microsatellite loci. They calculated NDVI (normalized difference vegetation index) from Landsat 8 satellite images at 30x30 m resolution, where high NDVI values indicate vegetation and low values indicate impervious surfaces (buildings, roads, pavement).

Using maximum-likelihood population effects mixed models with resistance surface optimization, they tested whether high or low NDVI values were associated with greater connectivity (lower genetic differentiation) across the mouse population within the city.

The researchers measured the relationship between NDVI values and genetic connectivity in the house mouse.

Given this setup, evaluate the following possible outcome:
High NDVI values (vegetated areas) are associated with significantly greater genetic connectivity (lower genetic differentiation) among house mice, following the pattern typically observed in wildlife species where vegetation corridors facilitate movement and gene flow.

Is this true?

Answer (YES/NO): NO